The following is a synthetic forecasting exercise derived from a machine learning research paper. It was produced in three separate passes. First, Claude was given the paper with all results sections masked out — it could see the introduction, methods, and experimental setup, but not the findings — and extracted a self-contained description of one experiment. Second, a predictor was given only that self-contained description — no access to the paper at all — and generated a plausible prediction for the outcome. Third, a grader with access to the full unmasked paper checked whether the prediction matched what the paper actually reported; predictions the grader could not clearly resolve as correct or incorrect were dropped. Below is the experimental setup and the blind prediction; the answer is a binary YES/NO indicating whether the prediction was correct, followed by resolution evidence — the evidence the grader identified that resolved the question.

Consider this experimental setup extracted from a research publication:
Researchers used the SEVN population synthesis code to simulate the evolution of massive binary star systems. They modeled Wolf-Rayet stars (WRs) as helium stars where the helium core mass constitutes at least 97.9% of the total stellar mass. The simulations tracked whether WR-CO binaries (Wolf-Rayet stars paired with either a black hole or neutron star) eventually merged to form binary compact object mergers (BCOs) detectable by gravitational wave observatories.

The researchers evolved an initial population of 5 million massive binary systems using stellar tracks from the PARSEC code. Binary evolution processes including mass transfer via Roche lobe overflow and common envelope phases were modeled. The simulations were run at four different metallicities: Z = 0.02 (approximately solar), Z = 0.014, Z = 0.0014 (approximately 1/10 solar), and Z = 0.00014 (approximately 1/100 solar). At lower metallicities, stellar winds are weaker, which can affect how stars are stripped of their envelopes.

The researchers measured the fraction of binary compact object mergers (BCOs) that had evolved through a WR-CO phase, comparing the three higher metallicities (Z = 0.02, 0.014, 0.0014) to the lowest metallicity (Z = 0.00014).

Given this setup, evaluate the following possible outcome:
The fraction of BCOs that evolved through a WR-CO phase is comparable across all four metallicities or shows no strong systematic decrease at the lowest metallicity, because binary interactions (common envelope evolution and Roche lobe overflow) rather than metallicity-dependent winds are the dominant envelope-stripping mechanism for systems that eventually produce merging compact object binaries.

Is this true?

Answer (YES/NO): NO